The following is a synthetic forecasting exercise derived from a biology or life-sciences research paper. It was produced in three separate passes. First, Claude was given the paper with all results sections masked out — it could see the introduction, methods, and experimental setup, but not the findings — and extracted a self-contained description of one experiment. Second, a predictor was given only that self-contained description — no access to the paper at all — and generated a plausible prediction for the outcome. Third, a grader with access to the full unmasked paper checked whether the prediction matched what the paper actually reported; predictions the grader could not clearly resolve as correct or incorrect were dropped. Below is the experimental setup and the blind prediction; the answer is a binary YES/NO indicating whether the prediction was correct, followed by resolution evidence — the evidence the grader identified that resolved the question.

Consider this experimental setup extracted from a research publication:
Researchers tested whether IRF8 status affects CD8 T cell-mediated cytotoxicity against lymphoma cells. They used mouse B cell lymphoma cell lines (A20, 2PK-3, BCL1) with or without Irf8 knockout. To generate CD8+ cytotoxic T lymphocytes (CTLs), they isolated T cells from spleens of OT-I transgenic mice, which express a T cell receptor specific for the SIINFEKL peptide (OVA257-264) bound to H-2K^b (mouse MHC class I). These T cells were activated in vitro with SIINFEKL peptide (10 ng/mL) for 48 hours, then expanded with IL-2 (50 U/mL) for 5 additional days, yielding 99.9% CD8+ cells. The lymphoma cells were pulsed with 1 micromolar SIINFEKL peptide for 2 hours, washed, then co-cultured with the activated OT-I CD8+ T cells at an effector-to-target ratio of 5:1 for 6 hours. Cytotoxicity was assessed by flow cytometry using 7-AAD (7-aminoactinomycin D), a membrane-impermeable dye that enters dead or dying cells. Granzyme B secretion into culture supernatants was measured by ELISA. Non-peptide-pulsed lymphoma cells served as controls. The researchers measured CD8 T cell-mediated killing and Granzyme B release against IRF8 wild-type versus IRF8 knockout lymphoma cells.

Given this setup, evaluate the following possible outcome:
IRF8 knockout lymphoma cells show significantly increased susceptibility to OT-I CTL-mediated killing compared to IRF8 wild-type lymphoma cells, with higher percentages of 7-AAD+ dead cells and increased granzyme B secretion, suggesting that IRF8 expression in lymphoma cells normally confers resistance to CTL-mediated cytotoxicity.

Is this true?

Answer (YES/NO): NO